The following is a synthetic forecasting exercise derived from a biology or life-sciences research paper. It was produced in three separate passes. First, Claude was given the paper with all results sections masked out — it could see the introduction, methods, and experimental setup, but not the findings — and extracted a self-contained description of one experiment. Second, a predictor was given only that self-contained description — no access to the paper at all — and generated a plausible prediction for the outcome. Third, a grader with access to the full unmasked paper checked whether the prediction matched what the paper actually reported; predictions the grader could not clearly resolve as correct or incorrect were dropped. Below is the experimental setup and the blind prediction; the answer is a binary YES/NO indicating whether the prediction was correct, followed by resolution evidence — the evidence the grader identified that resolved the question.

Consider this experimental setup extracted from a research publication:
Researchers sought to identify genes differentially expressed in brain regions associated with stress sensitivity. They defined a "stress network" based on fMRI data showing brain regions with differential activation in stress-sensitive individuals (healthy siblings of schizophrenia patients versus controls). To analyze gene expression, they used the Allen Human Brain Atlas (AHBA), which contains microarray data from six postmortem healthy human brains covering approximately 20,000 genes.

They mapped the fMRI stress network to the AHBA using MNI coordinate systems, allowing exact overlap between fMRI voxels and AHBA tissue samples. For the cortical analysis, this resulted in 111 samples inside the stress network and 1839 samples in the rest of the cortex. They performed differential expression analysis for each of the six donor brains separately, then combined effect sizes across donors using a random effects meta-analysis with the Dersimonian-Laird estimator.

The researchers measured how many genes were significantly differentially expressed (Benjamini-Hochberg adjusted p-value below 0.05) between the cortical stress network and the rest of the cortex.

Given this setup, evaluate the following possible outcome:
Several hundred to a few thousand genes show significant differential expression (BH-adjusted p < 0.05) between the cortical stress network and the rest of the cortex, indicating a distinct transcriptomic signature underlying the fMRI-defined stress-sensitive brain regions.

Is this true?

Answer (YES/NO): NO